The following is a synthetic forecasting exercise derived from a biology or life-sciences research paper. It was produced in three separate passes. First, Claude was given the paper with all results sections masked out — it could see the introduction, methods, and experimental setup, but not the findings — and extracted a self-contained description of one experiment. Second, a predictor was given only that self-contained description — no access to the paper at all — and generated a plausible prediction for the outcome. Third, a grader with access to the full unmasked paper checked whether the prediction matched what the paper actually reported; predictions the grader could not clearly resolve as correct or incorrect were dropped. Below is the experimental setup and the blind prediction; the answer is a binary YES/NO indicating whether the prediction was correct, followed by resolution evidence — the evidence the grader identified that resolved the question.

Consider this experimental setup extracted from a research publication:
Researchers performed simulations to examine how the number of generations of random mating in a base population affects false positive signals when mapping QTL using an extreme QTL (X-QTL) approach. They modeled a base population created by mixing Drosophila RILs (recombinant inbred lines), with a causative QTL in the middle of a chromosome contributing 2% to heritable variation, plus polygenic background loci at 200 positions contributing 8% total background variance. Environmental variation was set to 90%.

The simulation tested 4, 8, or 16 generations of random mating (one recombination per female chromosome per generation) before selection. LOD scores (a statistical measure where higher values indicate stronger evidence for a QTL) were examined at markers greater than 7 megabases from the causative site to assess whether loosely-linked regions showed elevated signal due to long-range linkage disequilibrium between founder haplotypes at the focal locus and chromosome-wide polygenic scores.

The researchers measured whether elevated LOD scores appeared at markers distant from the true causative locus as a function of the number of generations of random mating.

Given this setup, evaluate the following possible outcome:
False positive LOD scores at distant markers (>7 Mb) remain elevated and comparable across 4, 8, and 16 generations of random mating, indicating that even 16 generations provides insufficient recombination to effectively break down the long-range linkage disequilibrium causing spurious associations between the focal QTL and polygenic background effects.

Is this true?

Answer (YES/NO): NO